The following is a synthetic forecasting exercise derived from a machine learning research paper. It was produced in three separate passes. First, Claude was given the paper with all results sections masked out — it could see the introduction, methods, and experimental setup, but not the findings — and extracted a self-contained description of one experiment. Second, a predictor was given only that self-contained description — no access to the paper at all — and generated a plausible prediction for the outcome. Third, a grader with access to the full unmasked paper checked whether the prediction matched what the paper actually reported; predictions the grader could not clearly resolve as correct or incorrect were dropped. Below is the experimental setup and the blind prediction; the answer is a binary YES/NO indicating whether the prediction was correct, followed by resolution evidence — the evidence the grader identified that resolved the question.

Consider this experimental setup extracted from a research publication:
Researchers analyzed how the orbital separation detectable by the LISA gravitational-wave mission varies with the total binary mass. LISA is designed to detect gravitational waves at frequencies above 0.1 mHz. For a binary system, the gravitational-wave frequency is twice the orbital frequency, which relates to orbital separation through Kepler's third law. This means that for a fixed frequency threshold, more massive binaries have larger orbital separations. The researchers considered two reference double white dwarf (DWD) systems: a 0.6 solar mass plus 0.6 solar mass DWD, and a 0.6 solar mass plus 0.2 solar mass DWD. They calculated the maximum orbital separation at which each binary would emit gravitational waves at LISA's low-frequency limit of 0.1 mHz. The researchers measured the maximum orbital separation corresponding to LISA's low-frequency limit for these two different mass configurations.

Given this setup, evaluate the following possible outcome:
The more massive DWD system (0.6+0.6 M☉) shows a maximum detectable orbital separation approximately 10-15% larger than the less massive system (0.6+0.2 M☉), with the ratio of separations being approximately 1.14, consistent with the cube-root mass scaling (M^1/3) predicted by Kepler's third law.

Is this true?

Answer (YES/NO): YES